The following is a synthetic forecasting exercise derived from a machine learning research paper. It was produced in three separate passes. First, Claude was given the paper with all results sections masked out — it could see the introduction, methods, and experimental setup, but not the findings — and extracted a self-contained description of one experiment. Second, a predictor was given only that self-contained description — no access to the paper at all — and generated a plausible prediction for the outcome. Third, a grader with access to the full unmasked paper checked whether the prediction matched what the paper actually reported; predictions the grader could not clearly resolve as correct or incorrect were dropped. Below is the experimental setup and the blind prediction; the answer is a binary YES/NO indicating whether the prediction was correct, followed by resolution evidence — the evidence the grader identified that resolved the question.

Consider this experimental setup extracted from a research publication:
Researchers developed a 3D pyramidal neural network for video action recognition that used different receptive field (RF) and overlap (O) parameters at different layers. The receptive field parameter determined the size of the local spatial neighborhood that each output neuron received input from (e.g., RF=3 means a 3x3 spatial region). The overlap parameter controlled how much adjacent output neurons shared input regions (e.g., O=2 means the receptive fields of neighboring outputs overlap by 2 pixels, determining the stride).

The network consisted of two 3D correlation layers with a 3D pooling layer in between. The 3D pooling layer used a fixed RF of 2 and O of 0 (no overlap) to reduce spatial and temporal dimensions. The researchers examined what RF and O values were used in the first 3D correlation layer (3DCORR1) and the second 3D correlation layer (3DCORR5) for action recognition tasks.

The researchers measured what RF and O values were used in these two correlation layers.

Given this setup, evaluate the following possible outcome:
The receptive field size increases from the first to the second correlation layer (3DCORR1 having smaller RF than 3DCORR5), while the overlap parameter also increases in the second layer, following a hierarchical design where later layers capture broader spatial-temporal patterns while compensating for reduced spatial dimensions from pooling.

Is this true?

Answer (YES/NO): NO